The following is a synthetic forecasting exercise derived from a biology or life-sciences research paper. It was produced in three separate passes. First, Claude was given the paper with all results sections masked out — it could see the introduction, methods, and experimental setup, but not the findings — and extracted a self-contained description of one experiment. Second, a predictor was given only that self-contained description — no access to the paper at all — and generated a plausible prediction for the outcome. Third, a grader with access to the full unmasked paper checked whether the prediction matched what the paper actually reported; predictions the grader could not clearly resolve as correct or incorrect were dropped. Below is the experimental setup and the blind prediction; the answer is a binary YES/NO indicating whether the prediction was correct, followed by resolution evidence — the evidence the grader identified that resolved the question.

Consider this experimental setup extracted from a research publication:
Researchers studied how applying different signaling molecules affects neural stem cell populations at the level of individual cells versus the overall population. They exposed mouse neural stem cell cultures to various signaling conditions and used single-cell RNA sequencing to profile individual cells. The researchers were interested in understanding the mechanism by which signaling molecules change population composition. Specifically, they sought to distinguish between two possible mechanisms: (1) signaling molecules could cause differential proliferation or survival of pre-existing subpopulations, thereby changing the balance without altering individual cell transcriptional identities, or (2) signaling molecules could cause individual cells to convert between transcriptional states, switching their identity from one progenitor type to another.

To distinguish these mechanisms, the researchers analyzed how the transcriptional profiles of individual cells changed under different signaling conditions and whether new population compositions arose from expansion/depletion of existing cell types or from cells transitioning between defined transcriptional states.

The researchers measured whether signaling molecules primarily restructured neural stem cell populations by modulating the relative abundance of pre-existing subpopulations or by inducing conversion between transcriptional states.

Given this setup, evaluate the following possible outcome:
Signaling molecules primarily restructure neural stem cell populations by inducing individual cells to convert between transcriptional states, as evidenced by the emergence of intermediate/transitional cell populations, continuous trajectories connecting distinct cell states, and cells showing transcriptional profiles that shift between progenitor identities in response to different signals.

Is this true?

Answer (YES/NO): NO